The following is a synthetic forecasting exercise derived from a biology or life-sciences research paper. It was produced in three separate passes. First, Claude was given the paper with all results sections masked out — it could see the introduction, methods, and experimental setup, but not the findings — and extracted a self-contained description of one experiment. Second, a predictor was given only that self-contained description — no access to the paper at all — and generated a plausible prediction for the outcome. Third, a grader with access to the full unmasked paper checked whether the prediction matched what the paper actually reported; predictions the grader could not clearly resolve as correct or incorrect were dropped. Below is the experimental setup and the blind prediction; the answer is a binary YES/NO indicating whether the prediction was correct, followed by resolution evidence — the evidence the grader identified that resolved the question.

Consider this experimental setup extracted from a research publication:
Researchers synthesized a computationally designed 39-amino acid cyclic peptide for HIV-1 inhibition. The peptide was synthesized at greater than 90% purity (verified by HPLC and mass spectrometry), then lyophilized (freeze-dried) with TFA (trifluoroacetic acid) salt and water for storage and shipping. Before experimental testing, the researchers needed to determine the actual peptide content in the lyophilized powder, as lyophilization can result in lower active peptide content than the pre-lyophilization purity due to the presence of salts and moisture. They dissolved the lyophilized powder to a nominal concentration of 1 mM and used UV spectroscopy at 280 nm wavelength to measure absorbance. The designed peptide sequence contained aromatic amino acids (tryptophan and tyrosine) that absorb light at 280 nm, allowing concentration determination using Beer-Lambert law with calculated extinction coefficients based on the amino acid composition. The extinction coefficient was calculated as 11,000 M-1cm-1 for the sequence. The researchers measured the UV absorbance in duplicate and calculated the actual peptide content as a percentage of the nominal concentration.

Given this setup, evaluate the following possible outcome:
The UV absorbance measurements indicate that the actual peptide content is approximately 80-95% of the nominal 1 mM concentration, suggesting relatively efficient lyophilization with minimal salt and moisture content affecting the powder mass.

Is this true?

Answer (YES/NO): NO